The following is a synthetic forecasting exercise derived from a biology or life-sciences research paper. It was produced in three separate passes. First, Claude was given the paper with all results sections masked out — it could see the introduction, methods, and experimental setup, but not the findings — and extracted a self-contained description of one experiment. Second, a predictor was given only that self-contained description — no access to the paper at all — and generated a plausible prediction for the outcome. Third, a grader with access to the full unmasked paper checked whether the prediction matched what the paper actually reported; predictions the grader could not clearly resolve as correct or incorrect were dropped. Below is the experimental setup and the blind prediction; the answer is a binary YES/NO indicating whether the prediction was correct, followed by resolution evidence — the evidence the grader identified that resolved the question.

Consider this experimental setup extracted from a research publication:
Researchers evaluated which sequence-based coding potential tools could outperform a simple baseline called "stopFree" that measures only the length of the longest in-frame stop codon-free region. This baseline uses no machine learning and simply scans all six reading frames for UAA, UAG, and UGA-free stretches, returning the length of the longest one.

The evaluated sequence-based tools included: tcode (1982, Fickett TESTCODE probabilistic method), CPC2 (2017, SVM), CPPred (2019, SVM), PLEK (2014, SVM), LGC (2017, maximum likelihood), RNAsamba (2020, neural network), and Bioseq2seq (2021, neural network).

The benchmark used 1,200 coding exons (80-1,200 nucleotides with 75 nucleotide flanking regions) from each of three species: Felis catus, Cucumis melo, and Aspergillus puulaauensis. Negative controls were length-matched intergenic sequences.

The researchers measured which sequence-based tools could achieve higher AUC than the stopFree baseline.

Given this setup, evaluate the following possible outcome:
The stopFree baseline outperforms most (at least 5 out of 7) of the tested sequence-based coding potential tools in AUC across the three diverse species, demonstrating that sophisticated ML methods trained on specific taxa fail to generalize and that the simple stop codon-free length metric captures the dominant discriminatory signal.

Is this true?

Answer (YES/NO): NO